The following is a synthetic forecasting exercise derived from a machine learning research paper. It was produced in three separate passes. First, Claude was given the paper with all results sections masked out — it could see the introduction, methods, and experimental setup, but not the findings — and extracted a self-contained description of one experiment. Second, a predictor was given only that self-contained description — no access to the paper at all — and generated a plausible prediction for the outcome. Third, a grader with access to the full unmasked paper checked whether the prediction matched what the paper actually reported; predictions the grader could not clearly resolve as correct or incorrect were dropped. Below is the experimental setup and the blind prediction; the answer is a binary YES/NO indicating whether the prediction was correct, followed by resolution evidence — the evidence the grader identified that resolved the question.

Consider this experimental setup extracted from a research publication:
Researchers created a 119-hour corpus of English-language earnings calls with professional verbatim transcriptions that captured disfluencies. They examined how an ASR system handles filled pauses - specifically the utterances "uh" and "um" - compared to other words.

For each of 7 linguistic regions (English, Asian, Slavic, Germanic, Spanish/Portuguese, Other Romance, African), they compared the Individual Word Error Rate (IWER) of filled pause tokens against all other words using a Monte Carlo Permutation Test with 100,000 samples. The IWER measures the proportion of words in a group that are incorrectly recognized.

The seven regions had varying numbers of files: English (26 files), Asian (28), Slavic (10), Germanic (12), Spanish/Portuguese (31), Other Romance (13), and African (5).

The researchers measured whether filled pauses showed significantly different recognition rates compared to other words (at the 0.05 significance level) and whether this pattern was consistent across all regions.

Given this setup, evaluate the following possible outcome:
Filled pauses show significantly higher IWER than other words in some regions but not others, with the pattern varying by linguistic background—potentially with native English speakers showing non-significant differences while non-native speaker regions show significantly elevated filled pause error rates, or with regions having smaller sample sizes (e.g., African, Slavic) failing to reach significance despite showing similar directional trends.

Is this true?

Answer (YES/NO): NO